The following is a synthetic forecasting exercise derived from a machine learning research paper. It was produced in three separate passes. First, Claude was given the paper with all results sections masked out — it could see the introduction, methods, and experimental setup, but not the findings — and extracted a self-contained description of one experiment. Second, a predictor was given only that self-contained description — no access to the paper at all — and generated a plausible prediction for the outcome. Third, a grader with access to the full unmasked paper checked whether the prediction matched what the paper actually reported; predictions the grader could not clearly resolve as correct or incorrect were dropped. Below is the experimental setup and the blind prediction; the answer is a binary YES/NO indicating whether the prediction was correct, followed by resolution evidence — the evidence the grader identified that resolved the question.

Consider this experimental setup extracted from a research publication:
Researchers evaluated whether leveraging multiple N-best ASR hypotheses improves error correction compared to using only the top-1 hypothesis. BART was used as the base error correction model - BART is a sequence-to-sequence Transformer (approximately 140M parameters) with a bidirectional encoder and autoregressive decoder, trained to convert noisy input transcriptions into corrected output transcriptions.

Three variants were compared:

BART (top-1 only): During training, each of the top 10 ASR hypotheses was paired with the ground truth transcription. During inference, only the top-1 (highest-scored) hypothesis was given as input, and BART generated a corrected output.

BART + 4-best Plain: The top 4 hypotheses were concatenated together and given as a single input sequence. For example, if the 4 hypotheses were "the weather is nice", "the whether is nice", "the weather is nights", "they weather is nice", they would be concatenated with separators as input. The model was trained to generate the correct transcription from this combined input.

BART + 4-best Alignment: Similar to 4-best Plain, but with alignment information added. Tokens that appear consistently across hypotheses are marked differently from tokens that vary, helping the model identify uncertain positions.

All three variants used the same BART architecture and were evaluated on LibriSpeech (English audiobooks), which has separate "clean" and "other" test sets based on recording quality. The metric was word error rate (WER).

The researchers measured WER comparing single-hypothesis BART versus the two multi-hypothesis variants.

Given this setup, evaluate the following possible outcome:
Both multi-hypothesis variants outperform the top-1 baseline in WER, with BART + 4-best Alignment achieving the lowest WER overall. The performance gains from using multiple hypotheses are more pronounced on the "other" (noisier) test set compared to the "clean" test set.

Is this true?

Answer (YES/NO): NO